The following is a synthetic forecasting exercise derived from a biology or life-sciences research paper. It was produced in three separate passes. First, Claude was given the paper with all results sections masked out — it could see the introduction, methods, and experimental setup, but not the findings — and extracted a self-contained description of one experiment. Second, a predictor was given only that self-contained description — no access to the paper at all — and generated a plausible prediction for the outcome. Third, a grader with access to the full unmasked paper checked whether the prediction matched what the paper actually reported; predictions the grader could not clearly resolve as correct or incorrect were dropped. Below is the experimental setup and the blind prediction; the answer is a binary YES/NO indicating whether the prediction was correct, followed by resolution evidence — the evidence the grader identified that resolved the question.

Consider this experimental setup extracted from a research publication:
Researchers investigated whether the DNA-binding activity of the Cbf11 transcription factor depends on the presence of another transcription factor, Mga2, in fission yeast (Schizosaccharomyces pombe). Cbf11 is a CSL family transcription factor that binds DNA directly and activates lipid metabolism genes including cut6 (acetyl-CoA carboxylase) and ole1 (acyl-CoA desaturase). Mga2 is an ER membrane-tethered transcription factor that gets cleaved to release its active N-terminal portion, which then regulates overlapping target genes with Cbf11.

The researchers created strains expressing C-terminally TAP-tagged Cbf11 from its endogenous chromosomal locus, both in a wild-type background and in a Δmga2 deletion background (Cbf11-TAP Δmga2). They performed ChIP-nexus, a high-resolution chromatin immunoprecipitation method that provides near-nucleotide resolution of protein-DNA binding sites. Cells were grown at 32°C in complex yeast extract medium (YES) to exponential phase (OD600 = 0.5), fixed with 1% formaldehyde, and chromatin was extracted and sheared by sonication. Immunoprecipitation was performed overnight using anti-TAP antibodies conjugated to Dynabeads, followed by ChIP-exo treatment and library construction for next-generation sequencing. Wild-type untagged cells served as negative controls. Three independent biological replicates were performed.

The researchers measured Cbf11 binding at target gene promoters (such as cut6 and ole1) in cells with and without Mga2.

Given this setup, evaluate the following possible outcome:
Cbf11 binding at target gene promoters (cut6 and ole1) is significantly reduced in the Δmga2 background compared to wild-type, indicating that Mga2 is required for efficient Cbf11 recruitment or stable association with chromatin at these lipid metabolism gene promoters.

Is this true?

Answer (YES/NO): NO